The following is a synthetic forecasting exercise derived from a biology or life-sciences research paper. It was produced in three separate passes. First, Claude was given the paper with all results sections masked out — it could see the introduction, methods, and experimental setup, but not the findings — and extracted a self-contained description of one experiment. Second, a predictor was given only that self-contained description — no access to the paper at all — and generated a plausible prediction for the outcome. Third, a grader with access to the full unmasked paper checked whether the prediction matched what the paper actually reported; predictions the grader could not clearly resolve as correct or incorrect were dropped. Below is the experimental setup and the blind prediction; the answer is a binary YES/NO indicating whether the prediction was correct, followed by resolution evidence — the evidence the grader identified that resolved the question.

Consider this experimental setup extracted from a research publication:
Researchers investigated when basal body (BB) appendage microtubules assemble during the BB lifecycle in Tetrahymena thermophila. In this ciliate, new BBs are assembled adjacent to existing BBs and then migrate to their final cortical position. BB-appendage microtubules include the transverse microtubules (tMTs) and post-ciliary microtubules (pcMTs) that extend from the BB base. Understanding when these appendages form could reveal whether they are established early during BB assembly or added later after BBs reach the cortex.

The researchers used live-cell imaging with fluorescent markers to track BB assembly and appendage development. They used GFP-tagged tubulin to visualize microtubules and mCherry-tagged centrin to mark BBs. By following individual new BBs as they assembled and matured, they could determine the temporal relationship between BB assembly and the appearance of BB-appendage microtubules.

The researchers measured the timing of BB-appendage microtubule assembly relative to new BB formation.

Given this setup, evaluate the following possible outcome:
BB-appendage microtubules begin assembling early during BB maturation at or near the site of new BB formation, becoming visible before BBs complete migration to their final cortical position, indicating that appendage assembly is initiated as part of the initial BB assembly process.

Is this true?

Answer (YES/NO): YES